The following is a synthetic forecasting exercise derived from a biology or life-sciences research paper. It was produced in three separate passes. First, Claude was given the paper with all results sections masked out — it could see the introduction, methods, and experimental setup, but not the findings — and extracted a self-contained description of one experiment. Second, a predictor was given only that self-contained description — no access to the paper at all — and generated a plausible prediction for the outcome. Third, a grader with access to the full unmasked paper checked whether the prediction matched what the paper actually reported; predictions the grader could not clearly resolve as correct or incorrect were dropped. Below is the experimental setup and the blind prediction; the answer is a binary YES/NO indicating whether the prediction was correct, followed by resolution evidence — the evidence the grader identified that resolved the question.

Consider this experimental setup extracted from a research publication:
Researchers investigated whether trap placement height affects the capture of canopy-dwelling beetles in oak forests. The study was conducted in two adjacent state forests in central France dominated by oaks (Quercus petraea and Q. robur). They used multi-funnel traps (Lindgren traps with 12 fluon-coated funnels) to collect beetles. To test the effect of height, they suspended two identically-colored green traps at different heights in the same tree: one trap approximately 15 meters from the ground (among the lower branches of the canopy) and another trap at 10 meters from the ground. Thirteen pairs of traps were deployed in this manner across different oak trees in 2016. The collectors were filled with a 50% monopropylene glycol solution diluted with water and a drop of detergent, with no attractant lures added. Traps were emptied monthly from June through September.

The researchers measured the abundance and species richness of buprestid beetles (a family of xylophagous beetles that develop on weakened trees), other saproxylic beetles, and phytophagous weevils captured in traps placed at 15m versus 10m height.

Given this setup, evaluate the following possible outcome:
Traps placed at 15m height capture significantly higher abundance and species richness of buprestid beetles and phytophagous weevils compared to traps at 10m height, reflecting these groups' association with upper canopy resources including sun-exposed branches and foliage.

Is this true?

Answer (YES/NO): NO